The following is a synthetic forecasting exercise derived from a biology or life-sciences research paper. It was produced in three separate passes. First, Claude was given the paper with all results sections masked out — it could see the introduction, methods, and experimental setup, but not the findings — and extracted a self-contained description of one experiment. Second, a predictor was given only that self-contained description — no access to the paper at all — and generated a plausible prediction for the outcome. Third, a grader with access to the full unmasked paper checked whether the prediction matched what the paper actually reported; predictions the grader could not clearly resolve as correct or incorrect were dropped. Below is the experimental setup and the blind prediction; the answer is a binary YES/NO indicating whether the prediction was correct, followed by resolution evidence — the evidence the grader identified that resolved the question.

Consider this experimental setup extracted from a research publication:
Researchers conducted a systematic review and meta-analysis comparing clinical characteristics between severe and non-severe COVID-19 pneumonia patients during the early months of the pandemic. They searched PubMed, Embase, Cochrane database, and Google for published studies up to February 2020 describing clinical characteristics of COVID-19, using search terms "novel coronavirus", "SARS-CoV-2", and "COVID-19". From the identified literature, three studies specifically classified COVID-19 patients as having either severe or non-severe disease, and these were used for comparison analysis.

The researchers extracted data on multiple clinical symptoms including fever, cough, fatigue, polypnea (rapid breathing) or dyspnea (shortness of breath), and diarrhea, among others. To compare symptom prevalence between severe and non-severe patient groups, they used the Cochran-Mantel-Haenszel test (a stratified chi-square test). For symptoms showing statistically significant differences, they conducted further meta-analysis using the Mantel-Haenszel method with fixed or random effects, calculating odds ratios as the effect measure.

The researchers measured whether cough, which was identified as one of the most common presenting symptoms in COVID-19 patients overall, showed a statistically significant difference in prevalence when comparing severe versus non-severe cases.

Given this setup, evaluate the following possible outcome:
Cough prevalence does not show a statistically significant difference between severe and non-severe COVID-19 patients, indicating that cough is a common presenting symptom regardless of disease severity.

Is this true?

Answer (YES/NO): YES